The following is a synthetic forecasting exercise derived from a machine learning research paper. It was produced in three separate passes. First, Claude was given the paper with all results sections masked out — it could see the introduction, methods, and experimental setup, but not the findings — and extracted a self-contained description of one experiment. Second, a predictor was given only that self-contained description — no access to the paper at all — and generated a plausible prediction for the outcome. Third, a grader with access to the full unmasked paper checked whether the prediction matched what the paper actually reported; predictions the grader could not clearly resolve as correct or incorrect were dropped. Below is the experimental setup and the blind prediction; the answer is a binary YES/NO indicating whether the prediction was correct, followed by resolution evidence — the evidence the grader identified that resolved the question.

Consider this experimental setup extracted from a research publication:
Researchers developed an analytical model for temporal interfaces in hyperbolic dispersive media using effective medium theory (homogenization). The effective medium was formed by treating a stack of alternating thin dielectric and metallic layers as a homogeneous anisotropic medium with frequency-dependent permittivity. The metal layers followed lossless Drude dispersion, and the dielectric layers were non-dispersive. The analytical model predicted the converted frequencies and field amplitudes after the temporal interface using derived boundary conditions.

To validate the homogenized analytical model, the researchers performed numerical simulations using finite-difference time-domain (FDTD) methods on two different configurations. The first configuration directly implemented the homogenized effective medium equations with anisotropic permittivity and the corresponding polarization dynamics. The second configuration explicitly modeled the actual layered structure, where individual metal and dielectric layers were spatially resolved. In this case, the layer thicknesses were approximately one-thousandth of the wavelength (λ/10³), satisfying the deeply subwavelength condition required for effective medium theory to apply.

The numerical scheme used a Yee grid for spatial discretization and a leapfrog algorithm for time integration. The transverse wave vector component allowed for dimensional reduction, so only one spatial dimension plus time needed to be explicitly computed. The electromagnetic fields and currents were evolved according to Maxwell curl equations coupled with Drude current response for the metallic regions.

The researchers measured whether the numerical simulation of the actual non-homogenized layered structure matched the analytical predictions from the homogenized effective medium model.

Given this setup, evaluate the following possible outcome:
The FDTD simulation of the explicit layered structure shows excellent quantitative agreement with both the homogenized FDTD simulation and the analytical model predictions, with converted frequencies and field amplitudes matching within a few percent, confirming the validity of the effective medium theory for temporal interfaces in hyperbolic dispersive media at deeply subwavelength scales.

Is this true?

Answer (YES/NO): YES